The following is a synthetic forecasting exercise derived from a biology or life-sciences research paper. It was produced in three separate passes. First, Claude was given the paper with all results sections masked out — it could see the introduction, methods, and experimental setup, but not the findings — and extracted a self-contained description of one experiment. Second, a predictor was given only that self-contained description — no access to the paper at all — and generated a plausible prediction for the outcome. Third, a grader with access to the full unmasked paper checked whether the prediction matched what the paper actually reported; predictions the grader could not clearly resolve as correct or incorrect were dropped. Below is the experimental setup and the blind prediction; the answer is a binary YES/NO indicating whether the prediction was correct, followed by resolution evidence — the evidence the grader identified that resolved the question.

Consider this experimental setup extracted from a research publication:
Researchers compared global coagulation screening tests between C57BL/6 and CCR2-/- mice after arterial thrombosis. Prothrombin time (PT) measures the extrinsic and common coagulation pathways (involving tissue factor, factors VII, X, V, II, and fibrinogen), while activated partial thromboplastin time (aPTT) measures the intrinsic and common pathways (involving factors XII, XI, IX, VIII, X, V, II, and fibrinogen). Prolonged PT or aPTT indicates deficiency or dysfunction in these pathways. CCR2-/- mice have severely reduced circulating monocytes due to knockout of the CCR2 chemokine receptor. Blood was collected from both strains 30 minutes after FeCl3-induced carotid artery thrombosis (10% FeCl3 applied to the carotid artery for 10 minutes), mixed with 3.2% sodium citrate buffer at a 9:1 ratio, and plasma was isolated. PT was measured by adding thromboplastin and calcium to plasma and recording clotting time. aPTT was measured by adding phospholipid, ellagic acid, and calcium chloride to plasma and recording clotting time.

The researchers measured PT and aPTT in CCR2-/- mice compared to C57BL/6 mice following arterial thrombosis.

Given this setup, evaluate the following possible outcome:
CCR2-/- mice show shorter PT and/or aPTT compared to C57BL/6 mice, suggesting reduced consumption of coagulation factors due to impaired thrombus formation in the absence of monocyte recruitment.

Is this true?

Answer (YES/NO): NO